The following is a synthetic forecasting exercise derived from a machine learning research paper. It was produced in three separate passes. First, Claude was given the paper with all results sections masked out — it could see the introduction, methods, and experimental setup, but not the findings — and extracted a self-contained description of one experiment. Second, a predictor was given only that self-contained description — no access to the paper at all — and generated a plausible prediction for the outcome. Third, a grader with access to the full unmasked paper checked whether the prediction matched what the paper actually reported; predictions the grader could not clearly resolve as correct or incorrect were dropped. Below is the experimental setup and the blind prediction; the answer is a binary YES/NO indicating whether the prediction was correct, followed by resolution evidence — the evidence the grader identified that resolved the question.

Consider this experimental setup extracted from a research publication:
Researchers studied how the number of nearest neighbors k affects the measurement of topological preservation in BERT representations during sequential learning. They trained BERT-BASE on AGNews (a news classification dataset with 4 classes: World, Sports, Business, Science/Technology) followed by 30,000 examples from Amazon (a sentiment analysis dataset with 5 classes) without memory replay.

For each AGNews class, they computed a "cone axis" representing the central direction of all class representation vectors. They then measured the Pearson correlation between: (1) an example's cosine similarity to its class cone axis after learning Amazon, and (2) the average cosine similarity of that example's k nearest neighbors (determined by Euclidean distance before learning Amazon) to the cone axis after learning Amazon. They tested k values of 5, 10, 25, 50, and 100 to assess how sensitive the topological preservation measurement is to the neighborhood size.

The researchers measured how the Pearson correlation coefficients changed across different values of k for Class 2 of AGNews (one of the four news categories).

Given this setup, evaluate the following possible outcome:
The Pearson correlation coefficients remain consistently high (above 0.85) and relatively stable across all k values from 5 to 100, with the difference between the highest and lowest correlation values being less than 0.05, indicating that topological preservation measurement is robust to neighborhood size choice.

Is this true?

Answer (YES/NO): NO